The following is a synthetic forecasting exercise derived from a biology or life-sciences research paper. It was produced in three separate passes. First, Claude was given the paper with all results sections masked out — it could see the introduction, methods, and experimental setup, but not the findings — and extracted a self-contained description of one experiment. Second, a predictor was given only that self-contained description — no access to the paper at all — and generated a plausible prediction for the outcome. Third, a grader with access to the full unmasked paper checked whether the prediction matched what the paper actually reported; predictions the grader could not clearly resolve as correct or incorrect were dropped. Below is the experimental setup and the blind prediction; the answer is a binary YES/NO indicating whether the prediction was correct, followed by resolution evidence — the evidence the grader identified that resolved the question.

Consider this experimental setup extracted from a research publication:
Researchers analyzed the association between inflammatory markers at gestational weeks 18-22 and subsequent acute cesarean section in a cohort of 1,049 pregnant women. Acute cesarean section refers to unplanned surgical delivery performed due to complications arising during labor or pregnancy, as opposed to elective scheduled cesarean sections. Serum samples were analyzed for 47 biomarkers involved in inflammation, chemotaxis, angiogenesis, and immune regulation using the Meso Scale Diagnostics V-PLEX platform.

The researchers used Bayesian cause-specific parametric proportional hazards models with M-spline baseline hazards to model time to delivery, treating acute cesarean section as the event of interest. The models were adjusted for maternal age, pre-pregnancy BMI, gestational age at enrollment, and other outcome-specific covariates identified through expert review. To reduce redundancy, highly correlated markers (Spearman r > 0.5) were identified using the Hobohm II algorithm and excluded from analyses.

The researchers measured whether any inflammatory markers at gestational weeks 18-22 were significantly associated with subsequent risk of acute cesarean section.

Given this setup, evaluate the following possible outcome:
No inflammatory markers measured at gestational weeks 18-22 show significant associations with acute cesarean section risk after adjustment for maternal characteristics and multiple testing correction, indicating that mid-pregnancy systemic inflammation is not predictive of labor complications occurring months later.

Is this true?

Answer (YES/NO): NO